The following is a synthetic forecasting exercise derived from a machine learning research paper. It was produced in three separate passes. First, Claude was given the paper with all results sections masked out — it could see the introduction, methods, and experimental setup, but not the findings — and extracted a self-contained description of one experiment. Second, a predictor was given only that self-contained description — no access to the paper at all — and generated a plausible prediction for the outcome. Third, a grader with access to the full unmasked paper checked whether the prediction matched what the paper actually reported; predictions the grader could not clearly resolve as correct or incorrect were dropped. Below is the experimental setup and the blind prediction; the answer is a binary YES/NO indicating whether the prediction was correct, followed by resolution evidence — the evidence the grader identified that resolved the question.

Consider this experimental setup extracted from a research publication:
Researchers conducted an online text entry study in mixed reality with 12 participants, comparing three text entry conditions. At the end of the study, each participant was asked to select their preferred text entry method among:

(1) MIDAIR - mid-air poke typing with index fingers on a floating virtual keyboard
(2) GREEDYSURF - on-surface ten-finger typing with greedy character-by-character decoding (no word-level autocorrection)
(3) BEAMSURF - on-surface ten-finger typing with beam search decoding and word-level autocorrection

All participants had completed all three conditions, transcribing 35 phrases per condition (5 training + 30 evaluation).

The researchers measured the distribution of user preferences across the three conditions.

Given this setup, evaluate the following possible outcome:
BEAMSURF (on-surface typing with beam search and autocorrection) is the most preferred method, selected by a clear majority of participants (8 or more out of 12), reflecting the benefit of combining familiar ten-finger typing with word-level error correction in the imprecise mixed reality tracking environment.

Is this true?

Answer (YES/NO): YES